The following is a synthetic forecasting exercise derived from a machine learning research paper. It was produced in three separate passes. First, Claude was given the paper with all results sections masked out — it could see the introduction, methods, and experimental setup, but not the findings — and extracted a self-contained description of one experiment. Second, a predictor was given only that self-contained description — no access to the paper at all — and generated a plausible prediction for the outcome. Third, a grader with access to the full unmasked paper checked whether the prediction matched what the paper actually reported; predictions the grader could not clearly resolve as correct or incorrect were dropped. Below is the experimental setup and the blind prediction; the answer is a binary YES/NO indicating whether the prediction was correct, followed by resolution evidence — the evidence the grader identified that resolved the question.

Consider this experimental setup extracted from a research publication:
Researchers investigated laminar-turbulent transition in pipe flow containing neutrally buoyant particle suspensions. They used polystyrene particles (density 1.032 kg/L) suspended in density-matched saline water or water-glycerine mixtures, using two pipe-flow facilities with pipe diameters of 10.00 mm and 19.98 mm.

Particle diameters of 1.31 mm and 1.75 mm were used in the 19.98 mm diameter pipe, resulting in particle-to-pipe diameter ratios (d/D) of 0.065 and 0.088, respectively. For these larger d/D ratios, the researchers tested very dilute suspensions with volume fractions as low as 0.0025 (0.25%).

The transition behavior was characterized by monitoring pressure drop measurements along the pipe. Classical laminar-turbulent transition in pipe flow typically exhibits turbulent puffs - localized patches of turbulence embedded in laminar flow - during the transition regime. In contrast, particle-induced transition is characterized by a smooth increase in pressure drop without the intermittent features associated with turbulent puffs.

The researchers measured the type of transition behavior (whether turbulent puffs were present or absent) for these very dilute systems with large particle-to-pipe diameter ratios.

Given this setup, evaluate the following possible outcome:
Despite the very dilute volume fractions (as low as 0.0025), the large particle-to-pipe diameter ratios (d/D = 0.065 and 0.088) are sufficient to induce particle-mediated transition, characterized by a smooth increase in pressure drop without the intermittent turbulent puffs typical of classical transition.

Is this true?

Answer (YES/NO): NO